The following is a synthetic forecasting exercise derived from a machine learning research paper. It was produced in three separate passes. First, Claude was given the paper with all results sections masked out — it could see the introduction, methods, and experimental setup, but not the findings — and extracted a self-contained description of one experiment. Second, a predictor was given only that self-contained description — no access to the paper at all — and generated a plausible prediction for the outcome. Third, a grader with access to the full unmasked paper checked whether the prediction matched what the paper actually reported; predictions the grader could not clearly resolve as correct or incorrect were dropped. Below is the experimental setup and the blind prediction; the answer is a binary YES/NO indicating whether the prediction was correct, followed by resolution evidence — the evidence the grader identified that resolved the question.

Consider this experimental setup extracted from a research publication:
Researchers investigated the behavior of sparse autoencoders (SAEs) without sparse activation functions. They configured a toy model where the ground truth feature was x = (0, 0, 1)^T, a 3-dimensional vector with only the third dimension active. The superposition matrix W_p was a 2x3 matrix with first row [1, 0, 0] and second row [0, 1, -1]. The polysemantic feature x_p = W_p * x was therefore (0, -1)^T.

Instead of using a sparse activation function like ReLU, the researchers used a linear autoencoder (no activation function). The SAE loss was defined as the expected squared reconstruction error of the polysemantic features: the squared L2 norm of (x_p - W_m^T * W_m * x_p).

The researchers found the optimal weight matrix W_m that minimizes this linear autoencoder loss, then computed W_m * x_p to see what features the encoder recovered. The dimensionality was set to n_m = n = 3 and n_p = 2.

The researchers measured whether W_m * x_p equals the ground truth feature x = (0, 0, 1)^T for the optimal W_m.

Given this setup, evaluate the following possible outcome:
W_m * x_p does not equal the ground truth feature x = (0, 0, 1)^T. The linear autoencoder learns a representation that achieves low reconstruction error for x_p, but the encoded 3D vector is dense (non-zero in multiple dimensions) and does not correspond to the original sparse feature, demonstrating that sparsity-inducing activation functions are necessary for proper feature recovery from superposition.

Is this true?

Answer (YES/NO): NO